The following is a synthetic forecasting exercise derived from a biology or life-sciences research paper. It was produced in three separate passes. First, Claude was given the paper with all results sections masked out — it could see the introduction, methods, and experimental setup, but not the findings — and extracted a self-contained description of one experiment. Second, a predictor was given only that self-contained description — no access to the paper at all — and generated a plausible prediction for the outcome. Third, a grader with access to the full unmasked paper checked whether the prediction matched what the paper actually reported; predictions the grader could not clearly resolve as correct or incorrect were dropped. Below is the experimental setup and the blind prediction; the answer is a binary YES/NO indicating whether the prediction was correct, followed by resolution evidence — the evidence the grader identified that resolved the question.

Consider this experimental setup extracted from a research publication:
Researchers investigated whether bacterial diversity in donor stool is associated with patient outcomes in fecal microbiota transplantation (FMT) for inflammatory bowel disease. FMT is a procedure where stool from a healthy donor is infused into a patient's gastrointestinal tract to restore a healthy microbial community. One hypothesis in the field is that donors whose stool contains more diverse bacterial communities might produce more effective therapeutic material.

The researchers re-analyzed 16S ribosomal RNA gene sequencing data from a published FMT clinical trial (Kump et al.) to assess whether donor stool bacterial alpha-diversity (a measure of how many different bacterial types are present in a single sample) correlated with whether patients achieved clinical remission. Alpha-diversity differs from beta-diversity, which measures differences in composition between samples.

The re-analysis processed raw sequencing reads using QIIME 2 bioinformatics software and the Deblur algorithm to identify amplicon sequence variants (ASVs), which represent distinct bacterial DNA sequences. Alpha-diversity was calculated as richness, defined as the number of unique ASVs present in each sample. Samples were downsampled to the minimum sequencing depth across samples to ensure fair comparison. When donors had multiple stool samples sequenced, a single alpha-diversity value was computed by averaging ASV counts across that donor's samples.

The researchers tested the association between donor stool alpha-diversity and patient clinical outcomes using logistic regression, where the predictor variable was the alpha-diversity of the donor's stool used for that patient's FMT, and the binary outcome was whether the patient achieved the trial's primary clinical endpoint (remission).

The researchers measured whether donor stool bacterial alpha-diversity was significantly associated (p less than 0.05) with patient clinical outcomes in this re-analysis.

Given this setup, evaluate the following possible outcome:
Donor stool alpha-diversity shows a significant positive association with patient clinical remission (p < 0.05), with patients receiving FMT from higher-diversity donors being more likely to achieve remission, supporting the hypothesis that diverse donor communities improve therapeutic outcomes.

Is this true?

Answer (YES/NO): NO